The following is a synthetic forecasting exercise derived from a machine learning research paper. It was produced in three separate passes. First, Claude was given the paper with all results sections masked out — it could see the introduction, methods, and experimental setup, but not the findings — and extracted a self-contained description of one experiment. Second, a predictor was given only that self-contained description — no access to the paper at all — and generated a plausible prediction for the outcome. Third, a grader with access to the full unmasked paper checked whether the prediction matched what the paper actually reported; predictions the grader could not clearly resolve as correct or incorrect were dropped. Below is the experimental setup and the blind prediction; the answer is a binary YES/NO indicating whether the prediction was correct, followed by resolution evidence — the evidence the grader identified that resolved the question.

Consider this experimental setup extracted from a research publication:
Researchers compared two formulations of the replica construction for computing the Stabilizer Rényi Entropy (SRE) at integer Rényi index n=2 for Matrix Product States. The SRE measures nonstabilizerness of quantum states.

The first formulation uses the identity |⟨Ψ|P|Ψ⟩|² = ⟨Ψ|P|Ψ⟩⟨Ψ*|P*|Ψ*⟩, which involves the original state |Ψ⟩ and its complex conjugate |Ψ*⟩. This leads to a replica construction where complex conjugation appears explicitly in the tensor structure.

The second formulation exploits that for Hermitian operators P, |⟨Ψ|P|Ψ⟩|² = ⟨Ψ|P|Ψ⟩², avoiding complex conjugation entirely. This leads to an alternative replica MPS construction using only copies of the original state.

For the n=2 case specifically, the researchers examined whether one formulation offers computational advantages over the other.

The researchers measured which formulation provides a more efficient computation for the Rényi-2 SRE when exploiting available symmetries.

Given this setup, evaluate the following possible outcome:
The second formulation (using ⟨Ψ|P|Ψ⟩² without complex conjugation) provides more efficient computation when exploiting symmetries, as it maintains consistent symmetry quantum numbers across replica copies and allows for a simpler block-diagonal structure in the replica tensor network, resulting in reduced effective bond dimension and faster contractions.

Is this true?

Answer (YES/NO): YES